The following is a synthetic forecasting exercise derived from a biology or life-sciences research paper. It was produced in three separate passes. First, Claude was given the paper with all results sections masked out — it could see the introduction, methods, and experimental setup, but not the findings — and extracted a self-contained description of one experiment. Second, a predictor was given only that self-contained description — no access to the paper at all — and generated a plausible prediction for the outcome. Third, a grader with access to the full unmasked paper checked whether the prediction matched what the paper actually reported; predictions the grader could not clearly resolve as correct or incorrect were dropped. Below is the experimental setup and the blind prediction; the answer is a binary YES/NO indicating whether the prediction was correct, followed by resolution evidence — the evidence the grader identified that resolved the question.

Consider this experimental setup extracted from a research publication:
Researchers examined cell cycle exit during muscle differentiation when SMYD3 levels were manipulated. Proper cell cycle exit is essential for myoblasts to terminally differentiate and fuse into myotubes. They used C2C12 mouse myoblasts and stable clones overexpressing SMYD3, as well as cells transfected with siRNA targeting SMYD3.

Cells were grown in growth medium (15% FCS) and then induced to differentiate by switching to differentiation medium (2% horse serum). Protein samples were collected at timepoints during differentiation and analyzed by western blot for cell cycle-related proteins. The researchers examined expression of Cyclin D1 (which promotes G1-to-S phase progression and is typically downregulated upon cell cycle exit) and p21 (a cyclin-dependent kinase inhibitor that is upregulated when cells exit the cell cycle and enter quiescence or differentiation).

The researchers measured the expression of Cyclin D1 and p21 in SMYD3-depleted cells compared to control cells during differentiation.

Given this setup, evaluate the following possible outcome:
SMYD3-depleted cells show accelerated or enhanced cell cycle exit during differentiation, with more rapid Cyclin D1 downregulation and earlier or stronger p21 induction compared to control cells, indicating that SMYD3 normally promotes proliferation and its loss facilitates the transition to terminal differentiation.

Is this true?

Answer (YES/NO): NO